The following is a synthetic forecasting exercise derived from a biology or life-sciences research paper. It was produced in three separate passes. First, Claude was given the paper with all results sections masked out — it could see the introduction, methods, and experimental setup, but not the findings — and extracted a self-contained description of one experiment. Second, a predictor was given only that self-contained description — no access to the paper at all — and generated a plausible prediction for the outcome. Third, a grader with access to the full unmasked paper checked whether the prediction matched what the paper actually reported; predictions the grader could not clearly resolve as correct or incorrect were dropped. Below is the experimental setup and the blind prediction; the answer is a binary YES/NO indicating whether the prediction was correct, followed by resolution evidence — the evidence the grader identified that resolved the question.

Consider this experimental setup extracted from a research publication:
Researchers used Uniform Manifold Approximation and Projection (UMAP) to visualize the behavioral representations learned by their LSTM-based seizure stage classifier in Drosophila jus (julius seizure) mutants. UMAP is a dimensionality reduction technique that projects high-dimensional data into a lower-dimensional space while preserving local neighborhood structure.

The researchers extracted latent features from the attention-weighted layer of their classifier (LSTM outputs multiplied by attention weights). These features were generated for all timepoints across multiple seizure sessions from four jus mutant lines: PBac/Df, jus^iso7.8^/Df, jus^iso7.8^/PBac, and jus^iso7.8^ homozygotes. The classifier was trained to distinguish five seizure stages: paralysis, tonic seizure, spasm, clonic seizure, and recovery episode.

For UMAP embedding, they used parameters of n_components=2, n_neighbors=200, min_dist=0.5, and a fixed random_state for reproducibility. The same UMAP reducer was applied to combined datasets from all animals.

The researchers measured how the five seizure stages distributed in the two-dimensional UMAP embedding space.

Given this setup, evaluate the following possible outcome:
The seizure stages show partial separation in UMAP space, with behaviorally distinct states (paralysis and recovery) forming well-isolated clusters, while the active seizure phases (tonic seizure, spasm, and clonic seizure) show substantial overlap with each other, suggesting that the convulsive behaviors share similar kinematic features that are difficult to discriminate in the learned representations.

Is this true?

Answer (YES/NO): NO